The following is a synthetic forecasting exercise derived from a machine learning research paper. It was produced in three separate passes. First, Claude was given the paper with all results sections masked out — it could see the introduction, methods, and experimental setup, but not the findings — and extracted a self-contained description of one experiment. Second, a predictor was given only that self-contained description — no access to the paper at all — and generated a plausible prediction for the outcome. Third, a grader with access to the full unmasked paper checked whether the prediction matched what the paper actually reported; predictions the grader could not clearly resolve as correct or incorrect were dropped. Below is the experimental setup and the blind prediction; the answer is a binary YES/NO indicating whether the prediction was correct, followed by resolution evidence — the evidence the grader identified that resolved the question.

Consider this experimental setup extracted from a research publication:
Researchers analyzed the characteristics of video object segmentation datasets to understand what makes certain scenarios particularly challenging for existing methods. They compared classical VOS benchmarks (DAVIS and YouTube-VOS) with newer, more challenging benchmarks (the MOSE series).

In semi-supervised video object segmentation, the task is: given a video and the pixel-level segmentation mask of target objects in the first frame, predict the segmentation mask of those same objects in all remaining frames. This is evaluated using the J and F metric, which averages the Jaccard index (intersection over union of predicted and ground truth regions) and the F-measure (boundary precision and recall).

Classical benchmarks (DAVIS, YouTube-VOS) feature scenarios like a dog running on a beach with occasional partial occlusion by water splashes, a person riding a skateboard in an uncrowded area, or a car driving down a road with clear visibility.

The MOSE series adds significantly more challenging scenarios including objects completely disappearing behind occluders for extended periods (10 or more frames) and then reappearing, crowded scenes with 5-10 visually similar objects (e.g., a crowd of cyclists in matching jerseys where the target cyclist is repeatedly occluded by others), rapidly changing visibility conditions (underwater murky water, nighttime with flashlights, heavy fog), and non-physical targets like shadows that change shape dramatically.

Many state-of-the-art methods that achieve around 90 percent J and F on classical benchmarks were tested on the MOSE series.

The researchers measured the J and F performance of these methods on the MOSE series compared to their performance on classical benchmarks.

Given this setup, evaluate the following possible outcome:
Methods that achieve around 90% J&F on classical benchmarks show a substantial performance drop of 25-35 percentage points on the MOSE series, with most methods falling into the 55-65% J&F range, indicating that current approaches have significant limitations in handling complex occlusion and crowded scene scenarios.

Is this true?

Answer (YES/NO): NO